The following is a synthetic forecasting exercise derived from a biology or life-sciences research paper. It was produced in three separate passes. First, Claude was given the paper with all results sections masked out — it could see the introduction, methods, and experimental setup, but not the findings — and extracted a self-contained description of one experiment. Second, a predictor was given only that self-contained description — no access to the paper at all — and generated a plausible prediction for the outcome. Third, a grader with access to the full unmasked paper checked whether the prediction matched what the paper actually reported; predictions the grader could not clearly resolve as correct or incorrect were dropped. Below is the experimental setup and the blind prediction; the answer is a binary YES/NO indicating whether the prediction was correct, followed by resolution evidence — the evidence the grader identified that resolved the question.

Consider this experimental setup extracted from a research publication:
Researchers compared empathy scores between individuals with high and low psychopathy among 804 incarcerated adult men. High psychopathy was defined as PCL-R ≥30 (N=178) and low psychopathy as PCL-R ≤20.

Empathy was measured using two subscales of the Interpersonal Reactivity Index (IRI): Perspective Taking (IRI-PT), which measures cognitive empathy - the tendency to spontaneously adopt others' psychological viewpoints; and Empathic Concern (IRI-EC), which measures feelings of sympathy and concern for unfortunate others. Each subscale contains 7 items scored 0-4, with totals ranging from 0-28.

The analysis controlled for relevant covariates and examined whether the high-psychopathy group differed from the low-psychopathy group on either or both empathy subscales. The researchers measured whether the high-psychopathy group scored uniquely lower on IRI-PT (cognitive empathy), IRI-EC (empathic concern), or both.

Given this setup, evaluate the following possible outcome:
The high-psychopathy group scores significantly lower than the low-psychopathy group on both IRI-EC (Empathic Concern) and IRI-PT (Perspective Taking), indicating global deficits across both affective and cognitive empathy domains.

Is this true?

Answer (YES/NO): NO